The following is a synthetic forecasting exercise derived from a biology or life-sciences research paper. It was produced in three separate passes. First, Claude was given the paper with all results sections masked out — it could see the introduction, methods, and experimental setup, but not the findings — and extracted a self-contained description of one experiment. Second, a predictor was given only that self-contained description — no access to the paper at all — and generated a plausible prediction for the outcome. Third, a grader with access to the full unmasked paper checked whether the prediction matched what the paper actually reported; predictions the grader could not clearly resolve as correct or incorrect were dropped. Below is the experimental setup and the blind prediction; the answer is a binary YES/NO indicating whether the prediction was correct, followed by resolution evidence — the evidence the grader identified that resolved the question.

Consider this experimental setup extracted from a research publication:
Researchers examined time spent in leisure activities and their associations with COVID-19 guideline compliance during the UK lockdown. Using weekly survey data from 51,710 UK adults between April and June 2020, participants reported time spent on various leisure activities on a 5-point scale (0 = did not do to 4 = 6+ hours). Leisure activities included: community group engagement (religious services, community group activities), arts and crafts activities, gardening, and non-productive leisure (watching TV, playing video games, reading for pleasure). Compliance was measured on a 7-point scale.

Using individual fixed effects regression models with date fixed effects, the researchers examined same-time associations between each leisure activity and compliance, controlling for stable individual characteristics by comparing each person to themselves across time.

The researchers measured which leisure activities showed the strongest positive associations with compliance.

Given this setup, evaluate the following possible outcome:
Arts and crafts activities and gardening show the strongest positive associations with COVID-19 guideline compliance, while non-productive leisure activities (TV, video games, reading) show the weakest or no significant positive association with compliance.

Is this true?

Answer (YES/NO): NO